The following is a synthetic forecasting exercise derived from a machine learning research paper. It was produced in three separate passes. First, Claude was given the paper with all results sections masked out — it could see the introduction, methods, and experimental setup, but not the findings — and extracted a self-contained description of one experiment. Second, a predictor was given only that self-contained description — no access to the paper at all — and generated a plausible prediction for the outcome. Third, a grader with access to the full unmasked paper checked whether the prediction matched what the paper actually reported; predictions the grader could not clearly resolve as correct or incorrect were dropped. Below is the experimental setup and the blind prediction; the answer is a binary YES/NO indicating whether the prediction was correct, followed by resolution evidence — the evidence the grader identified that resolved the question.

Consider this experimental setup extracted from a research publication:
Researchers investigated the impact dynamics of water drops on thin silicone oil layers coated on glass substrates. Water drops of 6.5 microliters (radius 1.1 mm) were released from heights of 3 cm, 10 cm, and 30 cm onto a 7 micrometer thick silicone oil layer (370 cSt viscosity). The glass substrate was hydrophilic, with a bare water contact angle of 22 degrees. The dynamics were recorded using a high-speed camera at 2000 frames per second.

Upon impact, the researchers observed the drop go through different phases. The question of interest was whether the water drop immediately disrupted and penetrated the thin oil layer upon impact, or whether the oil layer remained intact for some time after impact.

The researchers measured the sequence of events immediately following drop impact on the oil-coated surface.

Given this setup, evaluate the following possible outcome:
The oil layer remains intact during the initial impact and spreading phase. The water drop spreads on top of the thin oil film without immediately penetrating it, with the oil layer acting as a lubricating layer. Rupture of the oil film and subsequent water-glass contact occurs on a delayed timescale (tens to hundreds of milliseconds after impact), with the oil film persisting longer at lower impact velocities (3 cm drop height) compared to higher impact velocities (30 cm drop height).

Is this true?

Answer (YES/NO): NO